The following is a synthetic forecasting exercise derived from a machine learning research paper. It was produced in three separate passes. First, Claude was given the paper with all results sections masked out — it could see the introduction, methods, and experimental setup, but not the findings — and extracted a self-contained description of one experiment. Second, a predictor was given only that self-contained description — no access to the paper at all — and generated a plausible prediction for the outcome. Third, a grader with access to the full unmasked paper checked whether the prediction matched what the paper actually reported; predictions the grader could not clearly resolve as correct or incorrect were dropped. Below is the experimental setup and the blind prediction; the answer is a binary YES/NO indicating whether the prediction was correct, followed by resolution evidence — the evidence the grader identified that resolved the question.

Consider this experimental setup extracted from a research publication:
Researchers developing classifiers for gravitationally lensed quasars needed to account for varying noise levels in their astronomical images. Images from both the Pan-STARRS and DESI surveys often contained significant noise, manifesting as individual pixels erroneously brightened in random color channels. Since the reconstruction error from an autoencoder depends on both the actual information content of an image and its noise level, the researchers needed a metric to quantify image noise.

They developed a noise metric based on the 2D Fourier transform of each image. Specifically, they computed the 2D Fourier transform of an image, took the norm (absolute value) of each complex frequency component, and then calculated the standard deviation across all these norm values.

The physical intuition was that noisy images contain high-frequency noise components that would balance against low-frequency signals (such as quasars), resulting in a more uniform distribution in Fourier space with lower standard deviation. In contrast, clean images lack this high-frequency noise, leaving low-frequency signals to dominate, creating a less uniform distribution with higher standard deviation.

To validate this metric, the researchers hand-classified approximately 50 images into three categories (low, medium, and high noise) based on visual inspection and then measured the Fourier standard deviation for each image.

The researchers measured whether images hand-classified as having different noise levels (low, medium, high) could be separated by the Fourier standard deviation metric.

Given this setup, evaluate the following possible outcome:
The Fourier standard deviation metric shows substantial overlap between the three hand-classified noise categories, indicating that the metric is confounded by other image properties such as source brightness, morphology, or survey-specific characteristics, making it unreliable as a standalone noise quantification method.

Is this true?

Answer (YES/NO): NO